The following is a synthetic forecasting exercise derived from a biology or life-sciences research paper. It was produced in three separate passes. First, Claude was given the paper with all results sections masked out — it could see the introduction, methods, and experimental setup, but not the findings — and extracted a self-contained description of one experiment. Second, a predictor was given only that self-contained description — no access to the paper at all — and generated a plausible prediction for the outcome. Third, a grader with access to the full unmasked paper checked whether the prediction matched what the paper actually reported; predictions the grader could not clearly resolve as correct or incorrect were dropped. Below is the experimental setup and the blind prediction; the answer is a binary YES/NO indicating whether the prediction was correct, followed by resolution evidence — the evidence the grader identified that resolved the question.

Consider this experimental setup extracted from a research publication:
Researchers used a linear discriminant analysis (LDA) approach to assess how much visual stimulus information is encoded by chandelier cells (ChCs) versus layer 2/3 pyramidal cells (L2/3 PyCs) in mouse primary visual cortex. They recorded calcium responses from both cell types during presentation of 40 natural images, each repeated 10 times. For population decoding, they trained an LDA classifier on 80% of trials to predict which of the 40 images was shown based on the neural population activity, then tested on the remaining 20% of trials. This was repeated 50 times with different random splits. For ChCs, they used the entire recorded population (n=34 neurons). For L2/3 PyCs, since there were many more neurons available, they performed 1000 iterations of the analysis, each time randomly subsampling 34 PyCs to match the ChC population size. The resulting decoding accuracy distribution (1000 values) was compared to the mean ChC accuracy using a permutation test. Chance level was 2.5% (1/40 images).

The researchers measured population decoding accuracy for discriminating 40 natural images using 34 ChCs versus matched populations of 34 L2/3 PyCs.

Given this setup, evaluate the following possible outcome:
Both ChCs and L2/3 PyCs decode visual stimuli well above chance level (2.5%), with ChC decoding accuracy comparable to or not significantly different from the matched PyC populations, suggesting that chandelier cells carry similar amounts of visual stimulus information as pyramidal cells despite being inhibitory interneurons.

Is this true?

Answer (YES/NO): NO